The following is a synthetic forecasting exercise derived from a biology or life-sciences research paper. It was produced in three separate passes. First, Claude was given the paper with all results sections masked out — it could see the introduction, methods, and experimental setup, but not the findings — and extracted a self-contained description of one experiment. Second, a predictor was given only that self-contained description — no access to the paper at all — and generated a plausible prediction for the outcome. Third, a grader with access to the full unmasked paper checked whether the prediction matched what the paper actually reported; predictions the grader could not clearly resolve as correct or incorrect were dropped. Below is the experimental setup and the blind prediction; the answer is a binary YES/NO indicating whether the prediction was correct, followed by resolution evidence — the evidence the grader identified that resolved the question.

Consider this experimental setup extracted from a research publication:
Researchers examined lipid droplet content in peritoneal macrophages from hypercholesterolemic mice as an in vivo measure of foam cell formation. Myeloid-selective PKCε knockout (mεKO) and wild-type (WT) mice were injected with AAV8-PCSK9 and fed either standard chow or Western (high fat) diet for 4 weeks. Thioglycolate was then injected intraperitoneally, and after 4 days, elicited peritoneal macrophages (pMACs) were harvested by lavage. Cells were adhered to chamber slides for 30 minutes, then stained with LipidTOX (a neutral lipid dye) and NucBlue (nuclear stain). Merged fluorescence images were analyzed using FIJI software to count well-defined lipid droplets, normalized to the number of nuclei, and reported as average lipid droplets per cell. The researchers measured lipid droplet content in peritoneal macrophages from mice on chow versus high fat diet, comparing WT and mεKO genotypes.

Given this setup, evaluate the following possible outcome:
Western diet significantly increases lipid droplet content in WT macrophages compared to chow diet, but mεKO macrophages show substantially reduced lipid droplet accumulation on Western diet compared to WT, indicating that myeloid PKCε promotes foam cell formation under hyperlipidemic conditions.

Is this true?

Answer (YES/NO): NO